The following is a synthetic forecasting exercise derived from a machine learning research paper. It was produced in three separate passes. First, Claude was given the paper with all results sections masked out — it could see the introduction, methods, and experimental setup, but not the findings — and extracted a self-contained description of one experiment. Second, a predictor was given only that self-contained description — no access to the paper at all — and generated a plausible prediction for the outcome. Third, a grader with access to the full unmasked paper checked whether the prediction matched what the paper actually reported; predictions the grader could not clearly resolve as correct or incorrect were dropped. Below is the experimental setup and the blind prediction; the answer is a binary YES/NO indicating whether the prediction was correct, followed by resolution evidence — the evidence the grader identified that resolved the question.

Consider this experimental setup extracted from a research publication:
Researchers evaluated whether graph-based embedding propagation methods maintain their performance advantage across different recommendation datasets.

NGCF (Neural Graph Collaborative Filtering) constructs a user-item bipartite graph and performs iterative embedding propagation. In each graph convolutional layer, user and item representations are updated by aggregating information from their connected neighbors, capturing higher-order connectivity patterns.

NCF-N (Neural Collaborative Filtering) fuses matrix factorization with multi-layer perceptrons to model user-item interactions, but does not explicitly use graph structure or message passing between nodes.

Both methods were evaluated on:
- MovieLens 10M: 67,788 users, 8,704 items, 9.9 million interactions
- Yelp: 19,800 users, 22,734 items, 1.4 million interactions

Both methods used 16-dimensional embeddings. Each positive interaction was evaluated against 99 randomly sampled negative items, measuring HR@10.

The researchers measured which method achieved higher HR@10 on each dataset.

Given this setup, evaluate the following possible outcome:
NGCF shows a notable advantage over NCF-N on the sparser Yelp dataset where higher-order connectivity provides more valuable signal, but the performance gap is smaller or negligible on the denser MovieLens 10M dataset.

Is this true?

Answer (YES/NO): NO